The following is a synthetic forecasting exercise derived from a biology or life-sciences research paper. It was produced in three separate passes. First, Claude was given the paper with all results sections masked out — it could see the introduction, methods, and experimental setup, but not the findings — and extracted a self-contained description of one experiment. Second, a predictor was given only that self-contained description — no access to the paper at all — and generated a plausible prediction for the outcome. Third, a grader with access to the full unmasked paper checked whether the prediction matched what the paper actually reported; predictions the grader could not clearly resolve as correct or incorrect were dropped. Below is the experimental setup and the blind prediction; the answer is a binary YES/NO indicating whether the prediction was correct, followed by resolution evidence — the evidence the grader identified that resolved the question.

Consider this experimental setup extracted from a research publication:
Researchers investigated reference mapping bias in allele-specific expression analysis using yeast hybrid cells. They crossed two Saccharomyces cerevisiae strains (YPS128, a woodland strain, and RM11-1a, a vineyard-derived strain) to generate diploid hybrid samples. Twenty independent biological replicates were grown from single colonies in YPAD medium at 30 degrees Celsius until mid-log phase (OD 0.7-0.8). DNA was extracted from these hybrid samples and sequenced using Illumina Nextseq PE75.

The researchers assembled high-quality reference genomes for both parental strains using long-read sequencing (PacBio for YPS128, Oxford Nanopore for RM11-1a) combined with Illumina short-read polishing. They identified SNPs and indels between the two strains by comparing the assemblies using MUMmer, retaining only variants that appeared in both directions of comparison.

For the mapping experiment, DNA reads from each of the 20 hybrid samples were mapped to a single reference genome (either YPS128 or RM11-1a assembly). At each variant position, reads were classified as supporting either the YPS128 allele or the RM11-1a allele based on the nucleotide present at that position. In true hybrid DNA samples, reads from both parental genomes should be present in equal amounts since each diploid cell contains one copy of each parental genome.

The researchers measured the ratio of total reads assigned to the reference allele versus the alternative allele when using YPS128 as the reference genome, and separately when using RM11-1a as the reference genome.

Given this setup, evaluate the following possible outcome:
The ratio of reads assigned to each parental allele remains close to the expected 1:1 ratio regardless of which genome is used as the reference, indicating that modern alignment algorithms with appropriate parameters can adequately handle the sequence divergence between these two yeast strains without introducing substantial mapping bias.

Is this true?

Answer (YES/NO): NO